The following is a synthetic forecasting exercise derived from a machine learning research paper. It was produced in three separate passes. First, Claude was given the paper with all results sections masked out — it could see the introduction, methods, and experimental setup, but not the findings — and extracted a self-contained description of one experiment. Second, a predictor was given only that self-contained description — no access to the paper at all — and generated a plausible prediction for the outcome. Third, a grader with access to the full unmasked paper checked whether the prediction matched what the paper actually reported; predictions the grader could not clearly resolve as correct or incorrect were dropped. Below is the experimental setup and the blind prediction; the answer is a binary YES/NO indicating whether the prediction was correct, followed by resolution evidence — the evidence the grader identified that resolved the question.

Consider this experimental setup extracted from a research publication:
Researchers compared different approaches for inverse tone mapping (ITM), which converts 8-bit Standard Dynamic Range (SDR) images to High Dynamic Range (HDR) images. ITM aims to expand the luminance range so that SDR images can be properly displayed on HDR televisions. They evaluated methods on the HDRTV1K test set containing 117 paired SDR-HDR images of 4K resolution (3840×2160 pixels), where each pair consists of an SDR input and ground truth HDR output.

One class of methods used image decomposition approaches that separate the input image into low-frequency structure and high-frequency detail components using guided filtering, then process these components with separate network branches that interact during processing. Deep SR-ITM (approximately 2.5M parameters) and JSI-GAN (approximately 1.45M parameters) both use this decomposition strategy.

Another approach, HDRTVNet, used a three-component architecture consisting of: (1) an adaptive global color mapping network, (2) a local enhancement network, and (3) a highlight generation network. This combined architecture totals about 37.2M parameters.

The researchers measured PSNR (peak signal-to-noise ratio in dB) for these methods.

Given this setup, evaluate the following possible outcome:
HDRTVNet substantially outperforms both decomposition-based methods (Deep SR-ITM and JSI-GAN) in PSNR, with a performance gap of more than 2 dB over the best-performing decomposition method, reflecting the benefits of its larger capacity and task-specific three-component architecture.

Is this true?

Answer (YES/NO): NO